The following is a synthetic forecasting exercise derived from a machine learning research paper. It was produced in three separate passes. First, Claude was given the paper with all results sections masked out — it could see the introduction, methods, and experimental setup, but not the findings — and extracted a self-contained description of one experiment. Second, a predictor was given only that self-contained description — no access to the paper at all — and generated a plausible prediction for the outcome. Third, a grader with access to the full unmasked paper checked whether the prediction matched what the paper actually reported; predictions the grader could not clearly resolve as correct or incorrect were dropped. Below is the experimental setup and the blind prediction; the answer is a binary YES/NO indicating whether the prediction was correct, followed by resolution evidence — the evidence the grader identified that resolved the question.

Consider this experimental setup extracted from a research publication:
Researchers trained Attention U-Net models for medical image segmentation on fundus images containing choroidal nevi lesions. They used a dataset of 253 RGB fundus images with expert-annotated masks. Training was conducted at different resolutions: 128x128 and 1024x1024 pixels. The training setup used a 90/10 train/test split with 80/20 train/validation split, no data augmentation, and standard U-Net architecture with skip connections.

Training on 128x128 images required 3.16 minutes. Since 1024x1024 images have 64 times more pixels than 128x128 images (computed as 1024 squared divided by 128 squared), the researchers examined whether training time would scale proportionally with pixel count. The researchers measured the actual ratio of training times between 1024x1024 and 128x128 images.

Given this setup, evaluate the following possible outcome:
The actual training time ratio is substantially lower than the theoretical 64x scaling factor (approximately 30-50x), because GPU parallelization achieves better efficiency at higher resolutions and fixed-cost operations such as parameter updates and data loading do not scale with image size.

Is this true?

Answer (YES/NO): YES